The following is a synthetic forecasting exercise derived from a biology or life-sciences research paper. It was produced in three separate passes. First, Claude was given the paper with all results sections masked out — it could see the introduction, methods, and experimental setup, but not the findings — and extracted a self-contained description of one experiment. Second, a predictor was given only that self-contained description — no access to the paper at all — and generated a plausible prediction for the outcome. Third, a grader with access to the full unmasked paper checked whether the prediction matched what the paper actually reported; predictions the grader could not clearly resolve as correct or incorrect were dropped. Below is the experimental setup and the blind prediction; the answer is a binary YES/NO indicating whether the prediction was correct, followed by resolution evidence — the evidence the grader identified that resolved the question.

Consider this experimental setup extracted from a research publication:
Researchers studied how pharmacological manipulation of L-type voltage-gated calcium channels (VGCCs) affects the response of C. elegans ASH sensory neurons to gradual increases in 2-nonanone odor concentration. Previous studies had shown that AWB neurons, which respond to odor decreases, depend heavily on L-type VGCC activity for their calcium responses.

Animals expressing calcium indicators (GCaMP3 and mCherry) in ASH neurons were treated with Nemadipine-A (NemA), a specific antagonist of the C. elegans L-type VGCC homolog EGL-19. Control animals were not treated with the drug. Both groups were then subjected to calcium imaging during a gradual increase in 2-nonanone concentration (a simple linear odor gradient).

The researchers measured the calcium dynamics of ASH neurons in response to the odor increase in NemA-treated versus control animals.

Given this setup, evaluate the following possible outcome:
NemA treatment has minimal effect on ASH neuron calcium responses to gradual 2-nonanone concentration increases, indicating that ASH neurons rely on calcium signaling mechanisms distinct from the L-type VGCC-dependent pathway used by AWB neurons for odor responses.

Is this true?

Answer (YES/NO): NO